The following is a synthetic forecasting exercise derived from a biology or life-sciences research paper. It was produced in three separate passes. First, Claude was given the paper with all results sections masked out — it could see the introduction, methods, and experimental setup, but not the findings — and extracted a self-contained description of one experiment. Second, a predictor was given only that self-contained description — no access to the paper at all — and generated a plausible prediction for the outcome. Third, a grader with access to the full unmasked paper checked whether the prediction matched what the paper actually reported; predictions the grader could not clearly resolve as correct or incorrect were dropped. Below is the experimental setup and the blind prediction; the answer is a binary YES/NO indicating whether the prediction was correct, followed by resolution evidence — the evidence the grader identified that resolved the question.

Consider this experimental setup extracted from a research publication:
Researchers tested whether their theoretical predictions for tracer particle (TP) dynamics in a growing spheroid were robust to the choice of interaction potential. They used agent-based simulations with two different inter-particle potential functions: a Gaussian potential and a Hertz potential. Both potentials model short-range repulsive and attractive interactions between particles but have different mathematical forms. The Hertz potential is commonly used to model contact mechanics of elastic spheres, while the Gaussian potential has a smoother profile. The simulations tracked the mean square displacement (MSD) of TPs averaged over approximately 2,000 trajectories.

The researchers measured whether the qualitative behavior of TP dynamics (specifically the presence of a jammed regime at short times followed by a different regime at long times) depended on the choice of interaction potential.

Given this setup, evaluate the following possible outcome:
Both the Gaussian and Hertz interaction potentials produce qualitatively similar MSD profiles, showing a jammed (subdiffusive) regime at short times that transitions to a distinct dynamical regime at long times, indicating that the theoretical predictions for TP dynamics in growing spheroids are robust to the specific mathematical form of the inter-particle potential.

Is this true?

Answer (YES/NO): YES